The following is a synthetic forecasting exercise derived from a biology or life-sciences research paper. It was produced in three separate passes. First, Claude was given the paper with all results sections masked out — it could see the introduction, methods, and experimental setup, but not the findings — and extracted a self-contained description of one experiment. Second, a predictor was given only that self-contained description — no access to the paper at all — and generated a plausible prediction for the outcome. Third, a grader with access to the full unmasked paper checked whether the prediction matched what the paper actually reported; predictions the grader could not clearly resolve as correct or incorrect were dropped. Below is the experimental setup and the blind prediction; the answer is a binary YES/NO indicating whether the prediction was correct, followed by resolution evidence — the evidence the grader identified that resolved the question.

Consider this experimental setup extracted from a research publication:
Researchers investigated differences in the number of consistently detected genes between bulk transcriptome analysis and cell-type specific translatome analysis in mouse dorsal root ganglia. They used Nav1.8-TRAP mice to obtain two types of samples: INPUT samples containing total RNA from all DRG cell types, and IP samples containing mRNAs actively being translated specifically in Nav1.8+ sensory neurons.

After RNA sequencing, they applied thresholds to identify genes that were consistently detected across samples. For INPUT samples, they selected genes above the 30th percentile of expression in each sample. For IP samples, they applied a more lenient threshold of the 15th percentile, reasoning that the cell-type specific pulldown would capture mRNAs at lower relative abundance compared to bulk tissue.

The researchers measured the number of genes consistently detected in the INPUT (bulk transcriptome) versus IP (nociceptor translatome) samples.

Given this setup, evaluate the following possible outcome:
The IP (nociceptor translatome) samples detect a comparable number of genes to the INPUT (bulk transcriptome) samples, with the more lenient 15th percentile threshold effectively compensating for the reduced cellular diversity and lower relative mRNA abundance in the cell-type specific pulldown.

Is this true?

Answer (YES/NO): YES